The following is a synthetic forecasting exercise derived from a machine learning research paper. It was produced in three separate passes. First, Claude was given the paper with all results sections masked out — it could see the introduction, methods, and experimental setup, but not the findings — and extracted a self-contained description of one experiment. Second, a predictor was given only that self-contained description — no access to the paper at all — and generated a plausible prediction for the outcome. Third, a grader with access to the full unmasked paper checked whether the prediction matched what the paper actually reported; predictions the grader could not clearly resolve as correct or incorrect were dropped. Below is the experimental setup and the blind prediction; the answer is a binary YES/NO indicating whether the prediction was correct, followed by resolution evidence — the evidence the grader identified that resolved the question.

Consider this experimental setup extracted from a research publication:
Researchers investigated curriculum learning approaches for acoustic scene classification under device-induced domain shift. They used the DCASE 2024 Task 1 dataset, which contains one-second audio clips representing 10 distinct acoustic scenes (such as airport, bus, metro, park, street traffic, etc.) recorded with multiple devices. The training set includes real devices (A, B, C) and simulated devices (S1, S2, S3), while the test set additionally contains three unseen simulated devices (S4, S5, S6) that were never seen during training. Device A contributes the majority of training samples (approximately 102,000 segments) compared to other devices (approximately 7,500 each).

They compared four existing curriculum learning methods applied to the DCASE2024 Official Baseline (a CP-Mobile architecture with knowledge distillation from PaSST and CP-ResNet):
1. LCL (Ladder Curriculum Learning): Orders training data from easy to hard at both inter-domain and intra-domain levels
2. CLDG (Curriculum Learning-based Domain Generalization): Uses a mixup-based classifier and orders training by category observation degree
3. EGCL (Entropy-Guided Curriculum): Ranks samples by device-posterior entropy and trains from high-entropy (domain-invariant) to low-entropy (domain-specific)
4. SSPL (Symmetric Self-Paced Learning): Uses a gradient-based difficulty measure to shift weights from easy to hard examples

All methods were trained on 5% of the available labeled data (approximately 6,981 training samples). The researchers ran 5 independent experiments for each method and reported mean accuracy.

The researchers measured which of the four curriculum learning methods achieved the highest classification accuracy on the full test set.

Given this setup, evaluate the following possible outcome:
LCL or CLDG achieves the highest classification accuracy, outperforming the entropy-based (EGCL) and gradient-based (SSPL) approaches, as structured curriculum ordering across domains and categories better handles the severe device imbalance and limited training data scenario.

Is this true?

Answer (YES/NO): NO